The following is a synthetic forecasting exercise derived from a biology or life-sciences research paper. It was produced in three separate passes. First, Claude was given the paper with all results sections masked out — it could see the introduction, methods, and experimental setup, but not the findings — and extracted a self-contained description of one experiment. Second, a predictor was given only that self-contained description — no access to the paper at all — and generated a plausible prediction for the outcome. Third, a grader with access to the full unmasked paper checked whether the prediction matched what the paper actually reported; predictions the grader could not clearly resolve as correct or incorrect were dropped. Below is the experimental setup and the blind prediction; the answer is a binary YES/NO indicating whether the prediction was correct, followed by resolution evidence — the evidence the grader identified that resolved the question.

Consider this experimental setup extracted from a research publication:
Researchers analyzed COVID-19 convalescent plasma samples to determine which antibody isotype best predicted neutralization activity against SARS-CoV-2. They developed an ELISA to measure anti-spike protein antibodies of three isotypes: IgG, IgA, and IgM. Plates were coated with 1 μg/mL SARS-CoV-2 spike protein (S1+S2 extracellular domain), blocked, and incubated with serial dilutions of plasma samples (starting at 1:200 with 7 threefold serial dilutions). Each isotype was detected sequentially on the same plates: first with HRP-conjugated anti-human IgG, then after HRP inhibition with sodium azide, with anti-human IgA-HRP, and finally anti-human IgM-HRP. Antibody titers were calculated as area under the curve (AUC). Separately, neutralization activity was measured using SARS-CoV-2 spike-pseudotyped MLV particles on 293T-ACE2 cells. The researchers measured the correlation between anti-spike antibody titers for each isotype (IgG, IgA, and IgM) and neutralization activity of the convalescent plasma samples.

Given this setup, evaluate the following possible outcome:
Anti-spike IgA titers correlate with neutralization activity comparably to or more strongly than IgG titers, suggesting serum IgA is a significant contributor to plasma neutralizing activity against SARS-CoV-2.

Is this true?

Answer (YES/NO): NO